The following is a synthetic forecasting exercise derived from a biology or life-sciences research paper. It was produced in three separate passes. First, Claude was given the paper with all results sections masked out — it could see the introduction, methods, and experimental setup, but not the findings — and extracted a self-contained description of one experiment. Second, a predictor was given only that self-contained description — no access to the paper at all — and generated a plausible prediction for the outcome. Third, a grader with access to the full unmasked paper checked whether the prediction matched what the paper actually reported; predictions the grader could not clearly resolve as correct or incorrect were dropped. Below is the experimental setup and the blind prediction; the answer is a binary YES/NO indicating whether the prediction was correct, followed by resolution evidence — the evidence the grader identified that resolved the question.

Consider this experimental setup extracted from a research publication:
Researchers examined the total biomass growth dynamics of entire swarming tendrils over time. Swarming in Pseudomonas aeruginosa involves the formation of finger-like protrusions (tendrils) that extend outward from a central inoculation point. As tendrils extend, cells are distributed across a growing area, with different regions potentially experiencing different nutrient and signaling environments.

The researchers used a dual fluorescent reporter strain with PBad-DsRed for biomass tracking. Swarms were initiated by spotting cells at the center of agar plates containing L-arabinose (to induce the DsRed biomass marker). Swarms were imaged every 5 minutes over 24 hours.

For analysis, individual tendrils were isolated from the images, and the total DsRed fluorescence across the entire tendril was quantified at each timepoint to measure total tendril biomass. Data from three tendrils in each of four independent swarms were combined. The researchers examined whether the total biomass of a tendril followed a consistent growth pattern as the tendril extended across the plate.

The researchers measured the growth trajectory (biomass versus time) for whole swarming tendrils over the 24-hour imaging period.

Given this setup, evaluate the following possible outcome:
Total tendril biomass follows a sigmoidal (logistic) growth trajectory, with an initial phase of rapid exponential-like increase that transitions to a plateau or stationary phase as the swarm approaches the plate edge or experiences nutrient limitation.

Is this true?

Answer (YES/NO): NO